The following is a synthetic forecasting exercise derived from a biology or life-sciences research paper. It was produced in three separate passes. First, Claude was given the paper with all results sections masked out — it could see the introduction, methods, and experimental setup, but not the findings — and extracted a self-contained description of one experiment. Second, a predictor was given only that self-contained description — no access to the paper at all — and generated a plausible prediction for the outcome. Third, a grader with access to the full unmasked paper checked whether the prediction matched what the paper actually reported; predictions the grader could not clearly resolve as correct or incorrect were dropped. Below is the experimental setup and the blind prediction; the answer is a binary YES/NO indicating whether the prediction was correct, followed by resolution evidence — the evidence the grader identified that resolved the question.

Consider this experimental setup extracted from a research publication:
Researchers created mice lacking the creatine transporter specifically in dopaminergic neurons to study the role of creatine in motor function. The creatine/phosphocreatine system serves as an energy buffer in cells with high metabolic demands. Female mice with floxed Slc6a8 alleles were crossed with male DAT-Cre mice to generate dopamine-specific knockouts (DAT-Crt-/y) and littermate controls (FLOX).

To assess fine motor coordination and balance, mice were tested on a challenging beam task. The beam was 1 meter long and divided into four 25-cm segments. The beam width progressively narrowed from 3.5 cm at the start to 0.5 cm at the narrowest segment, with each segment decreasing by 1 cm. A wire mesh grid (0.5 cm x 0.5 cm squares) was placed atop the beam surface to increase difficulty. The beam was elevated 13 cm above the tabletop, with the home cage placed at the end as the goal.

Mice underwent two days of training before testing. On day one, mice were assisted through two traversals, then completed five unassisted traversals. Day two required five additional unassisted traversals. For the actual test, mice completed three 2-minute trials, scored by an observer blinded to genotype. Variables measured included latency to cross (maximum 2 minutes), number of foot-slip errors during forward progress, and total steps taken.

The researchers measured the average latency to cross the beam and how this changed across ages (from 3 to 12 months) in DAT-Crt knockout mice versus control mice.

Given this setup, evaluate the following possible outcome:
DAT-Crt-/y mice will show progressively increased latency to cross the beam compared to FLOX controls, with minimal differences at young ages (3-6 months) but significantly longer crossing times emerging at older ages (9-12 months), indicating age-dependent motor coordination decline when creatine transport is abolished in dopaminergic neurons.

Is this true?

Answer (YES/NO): NO